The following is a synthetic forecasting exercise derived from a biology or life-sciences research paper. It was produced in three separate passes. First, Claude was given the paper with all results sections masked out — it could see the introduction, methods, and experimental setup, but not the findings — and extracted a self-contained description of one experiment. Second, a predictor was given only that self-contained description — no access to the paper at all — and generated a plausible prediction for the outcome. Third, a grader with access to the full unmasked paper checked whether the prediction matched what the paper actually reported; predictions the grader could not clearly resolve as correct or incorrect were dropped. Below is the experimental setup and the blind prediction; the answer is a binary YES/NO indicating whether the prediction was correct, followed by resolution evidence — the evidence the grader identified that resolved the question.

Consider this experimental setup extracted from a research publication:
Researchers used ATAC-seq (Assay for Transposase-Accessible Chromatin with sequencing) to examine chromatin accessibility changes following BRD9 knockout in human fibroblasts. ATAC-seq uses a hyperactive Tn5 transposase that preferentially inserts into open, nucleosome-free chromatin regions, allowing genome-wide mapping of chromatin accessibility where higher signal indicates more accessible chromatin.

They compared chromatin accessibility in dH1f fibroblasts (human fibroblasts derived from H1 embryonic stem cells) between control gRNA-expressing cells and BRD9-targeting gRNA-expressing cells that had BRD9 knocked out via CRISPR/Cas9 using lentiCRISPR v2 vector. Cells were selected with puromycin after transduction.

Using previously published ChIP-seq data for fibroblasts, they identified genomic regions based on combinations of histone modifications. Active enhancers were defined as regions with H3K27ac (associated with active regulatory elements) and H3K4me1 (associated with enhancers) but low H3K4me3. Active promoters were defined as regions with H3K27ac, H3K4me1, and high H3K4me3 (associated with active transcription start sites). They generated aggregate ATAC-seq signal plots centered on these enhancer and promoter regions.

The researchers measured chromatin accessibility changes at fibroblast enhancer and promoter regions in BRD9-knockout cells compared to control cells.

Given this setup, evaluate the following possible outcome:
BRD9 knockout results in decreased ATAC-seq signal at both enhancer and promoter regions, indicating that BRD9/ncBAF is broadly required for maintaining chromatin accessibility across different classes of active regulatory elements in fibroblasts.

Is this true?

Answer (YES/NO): NO